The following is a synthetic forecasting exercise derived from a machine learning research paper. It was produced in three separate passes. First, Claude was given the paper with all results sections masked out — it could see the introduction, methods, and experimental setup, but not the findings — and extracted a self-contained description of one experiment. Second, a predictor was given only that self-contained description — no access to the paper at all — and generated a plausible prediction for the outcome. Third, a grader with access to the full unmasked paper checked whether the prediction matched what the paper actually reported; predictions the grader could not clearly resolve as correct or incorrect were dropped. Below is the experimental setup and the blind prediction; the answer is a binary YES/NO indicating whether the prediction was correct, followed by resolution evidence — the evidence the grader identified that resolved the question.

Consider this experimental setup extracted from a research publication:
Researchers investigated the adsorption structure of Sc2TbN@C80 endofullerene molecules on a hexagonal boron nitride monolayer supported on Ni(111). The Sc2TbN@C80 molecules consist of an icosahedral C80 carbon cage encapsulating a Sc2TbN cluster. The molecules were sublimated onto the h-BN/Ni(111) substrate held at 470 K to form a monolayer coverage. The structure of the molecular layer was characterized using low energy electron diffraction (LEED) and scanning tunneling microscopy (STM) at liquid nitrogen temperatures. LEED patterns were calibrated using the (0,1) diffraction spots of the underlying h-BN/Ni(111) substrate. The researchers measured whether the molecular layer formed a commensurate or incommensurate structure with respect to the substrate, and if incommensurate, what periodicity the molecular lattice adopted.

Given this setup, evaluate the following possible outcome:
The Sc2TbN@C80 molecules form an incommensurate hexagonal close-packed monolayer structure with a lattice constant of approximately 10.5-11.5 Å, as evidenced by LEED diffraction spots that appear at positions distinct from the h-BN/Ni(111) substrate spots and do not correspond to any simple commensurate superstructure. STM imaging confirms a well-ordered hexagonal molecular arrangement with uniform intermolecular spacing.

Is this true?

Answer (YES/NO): YES